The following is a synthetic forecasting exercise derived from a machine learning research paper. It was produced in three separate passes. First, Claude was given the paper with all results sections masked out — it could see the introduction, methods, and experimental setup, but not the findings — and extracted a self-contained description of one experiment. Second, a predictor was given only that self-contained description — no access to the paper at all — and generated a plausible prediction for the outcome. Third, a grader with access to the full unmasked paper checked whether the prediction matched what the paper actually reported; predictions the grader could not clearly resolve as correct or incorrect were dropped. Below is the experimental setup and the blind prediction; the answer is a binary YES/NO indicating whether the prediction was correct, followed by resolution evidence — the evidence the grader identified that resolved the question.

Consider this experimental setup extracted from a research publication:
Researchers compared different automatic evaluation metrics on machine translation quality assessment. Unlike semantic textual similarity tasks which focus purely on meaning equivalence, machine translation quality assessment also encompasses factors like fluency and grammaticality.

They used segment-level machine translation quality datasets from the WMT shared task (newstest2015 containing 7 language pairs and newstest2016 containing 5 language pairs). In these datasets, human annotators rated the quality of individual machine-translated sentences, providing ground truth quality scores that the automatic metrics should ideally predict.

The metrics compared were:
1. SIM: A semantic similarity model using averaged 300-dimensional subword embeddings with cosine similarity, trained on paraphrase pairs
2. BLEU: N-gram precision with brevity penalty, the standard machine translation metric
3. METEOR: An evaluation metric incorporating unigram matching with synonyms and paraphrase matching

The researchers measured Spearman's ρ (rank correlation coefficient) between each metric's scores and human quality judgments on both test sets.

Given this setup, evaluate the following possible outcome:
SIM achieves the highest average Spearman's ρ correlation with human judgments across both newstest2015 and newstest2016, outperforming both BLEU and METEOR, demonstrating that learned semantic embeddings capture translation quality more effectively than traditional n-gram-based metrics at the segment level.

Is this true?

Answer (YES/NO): NO